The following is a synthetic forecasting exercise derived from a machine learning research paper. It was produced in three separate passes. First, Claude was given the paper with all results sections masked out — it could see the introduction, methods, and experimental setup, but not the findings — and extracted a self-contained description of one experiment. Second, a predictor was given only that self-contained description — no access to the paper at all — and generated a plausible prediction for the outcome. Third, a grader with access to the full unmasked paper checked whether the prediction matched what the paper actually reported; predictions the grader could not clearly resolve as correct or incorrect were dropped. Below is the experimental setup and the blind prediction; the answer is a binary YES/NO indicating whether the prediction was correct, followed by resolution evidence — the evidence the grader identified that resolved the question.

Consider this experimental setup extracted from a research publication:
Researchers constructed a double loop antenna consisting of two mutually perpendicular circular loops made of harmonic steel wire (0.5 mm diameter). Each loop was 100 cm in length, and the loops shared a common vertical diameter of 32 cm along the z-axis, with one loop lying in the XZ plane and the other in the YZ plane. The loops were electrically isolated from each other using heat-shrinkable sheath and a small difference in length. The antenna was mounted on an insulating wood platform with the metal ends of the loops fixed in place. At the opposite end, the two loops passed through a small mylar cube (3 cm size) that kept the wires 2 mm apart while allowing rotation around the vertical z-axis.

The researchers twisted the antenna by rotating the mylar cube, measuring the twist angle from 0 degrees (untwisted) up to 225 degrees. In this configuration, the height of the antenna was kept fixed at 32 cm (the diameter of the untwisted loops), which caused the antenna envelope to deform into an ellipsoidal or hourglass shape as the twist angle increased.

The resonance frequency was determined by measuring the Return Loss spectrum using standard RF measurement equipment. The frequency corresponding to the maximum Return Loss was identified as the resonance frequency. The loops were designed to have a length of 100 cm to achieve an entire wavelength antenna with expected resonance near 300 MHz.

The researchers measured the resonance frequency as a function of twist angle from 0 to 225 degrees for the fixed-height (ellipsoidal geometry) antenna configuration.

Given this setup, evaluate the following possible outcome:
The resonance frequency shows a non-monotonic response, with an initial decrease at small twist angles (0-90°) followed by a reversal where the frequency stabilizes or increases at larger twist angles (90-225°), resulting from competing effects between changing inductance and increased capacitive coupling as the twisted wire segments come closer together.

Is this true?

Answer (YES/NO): NO